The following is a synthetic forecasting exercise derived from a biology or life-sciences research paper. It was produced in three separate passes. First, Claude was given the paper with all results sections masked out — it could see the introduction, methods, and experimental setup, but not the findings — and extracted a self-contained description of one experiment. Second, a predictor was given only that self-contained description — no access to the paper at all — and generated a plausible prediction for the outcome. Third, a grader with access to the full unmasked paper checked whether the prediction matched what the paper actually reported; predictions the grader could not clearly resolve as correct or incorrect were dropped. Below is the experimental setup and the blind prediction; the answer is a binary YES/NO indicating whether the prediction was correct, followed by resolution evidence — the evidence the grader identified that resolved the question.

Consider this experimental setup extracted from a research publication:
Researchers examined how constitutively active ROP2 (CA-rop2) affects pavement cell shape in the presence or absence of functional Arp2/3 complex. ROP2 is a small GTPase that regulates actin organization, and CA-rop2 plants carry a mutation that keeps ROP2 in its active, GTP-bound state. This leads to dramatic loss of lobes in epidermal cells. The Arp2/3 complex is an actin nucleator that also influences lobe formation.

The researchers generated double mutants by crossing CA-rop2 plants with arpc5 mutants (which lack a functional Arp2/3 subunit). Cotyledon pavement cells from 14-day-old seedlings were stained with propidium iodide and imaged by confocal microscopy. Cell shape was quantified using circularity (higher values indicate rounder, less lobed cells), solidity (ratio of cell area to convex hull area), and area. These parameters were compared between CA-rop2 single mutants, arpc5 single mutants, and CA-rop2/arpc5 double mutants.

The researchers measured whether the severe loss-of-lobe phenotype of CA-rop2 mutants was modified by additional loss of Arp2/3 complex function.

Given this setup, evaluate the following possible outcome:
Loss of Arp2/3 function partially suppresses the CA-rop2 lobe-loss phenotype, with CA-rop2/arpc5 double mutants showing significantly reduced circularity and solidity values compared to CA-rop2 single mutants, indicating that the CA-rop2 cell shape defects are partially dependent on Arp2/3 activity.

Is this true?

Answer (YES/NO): NO